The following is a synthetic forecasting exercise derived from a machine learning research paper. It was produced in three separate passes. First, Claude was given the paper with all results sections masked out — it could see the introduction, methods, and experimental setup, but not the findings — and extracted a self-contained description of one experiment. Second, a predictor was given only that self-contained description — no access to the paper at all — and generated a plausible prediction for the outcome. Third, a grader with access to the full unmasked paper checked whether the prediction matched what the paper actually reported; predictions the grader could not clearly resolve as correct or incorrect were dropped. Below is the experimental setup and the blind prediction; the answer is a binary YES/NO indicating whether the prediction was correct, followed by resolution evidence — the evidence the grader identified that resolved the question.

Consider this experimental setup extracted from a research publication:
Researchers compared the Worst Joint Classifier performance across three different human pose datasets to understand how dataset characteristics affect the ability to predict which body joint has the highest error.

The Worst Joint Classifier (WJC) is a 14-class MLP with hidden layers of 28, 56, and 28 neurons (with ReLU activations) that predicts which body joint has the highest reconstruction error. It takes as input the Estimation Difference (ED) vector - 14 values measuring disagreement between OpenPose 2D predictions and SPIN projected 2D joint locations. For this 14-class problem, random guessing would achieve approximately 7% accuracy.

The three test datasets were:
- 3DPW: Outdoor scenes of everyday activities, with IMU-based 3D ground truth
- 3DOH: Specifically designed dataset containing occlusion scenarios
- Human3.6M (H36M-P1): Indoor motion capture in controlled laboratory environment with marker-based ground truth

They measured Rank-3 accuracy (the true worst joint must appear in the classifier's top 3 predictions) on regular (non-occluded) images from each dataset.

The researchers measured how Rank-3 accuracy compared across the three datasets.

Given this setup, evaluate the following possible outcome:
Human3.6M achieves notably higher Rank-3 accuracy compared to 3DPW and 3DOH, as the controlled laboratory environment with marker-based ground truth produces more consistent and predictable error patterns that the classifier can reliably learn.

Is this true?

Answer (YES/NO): YES